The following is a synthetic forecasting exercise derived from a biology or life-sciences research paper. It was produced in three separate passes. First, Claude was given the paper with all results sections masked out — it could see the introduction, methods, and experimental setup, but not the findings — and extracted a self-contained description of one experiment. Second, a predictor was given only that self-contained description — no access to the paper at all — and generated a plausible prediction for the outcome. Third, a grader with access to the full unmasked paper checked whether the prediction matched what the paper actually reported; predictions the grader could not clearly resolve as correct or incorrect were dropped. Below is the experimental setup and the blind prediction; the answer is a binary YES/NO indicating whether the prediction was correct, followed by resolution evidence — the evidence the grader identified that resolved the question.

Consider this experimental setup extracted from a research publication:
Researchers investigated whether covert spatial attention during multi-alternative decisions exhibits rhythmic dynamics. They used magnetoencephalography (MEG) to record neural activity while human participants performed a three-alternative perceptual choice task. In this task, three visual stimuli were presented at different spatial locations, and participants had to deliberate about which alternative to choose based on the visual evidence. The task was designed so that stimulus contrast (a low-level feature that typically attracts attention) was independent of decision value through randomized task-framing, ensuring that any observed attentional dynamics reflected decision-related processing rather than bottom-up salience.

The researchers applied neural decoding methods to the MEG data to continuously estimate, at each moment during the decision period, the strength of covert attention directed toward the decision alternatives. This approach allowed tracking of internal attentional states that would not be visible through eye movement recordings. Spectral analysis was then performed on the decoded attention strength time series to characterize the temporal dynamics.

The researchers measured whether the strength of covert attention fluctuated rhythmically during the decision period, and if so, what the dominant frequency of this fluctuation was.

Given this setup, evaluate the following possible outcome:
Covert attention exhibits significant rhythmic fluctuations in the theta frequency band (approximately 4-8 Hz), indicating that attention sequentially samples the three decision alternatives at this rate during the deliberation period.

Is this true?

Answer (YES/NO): NO